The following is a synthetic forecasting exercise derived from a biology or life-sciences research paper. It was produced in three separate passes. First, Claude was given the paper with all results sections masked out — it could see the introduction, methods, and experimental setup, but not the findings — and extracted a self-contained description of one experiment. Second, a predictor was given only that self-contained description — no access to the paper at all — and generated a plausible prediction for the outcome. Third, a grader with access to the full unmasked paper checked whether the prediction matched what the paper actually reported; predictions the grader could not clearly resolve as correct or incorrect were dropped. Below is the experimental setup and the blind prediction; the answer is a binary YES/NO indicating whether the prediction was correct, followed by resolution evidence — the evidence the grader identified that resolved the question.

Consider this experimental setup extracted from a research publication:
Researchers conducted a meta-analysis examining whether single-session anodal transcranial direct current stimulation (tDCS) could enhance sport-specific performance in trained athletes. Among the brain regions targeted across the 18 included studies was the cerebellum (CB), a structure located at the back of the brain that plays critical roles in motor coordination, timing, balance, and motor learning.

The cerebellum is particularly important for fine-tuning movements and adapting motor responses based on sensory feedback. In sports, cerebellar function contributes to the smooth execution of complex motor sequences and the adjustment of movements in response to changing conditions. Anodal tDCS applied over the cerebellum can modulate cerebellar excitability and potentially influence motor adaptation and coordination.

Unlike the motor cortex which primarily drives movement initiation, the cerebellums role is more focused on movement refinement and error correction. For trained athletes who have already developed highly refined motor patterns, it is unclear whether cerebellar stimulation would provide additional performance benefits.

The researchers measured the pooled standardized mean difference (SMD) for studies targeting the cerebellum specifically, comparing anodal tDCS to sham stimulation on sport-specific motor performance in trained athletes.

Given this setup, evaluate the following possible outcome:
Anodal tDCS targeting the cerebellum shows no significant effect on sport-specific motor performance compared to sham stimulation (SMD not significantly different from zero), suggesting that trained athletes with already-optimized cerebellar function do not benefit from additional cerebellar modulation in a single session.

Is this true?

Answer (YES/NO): YES